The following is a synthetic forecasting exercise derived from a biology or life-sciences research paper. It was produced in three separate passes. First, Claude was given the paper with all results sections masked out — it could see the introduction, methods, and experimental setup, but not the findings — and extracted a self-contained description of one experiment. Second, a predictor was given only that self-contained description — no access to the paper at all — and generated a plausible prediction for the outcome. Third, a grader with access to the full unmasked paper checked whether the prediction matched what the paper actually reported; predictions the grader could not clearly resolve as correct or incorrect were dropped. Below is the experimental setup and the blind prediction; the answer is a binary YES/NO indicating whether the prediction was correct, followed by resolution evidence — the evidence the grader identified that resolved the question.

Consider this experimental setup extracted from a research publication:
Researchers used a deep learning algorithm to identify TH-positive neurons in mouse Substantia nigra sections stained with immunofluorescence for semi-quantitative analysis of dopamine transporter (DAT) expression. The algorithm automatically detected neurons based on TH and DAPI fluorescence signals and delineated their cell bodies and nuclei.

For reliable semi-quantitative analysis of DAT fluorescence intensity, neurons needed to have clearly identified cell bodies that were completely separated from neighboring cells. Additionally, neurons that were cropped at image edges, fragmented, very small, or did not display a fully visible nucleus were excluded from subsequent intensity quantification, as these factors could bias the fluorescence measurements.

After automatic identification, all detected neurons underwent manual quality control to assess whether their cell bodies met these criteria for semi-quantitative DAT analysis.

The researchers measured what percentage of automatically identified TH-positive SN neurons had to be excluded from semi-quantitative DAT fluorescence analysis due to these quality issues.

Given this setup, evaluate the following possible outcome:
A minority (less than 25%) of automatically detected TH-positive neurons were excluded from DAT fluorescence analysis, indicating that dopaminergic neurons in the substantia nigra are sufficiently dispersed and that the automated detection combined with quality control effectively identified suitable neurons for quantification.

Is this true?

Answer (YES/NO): NO